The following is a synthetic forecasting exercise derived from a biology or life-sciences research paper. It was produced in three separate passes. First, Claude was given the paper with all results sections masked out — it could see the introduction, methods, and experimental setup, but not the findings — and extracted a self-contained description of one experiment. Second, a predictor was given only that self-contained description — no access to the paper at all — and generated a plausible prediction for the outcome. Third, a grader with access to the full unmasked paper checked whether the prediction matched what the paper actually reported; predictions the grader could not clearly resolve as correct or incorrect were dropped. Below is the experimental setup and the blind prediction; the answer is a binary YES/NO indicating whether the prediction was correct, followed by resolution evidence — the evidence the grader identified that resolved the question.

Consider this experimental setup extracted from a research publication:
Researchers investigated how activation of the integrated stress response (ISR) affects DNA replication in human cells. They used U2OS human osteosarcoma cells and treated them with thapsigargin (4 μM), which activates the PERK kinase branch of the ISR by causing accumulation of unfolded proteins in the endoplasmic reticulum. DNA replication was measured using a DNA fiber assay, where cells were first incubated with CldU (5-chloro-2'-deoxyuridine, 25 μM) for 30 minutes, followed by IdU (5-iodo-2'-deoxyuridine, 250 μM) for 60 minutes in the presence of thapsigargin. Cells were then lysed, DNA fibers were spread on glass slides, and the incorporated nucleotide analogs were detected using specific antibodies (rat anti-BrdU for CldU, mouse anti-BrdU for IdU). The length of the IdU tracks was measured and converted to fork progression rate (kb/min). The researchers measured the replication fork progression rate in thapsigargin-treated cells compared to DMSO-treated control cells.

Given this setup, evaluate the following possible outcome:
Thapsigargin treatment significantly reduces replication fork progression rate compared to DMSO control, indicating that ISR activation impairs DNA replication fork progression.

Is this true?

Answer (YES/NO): YES